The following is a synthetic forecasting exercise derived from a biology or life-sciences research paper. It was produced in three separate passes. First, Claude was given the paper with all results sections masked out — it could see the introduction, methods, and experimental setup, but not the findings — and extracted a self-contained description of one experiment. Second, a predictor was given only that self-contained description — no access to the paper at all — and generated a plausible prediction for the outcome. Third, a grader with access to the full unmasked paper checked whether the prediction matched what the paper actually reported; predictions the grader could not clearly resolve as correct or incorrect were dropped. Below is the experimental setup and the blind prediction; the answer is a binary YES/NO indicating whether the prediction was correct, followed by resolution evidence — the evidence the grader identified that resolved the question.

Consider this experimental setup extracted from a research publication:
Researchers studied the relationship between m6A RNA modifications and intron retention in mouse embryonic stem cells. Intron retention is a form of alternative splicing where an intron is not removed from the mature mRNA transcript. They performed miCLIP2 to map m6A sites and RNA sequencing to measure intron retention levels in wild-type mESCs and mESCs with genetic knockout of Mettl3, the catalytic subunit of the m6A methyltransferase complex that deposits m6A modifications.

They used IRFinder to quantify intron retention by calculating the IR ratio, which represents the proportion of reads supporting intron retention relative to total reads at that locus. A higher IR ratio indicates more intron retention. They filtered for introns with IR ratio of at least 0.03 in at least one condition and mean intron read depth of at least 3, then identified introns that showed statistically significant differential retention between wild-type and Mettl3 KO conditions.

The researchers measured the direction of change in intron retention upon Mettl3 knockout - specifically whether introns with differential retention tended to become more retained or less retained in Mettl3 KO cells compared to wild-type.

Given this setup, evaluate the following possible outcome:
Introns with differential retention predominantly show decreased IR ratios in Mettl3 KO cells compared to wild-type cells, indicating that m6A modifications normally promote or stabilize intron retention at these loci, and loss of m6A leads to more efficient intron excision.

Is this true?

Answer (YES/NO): YES